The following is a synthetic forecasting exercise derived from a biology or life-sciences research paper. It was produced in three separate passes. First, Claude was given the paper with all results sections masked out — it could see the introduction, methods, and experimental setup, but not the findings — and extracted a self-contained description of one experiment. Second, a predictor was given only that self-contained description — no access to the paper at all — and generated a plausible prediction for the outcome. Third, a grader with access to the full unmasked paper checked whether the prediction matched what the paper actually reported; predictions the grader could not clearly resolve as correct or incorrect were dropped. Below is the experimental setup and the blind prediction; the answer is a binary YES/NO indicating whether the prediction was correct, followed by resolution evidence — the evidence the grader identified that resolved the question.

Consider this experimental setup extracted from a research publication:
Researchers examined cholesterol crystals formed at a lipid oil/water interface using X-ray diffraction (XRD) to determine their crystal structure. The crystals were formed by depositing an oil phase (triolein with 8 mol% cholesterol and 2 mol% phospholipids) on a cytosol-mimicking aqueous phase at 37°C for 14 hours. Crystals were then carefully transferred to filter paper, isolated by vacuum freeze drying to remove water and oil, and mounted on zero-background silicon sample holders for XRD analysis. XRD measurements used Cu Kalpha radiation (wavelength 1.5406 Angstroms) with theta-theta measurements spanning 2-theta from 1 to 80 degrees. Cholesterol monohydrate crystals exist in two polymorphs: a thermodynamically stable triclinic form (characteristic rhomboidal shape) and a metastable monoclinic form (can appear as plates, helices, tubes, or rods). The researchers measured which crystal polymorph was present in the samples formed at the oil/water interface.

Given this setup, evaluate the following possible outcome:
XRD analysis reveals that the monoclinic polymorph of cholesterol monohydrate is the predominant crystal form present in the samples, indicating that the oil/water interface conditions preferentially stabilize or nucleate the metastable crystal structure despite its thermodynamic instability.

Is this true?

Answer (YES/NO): NO